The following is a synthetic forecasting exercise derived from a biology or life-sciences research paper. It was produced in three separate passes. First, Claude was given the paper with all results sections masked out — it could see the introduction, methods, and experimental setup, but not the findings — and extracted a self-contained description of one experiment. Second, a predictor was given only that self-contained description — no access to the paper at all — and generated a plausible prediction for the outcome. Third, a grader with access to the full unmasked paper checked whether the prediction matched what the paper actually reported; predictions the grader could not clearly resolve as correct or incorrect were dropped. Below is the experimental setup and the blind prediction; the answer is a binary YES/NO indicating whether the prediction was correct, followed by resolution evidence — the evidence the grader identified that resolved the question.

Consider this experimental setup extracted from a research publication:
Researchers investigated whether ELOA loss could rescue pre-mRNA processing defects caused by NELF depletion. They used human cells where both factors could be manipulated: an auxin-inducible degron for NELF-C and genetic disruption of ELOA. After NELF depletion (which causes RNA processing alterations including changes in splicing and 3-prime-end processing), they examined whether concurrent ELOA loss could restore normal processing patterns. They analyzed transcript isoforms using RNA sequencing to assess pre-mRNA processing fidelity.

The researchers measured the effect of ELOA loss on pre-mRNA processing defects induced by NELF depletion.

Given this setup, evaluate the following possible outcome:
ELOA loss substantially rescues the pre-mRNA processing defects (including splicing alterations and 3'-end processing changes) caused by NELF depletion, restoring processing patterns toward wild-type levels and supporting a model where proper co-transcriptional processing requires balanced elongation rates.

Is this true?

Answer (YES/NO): NO